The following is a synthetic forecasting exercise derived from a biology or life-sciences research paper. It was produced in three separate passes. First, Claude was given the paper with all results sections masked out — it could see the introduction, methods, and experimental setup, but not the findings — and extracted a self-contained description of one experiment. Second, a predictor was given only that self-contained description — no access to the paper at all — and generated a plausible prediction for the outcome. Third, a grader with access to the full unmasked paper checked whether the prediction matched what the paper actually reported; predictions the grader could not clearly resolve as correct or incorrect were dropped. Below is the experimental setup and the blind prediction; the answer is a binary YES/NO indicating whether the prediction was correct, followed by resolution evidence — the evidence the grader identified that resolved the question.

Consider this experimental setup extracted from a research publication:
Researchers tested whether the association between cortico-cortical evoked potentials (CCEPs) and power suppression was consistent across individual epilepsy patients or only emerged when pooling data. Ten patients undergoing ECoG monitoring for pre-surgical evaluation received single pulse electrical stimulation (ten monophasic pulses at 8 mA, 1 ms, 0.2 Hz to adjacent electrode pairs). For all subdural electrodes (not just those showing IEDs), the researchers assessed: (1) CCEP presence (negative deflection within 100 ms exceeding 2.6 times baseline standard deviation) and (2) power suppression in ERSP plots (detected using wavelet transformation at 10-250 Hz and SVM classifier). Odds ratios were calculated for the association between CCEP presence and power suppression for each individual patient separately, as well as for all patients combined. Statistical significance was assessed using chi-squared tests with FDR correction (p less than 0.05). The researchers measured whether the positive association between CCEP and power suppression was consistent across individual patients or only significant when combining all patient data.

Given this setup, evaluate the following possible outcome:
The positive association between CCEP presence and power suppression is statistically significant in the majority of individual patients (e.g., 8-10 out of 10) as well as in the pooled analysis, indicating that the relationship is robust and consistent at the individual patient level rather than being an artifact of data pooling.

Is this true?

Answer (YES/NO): YES